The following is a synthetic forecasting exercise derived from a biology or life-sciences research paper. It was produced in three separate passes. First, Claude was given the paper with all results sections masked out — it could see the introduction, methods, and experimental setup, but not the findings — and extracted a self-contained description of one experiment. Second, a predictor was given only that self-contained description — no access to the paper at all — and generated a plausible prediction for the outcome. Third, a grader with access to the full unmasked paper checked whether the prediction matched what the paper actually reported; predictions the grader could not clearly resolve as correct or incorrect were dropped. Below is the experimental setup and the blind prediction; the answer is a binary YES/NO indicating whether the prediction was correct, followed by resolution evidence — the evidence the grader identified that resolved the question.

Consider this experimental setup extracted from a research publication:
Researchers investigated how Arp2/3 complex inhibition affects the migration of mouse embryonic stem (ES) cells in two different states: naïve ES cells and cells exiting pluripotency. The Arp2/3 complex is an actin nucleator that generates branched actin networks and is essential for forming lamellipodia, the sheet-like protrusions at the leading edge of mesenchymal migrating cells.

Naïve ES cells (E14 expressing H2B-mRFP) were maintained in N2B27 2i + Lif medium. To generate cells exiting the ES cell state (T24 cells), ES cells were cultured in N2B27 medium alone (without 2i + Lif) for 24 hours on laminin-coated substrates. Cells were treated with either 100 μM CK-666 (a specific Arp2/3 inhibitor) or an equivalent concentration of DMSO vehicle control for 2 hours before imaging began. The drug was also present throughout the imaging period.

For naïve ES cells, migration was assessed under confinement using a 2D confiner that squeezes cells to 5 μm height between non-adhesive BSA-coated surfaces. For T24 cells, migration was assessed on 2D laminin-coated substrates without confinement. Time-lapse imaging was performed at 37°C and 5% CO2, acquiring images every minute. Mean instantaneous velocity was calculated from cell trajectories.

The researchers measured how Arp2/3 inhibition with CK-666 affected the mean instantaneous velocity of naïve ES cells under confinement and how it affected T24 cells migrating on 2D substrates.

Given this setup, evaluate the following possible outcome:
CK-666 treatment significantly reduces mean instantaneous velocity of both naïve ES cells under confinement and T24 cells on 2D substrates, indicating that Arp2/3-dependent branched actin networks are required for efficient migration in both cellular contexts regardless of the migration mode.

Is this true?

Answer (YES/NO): NO